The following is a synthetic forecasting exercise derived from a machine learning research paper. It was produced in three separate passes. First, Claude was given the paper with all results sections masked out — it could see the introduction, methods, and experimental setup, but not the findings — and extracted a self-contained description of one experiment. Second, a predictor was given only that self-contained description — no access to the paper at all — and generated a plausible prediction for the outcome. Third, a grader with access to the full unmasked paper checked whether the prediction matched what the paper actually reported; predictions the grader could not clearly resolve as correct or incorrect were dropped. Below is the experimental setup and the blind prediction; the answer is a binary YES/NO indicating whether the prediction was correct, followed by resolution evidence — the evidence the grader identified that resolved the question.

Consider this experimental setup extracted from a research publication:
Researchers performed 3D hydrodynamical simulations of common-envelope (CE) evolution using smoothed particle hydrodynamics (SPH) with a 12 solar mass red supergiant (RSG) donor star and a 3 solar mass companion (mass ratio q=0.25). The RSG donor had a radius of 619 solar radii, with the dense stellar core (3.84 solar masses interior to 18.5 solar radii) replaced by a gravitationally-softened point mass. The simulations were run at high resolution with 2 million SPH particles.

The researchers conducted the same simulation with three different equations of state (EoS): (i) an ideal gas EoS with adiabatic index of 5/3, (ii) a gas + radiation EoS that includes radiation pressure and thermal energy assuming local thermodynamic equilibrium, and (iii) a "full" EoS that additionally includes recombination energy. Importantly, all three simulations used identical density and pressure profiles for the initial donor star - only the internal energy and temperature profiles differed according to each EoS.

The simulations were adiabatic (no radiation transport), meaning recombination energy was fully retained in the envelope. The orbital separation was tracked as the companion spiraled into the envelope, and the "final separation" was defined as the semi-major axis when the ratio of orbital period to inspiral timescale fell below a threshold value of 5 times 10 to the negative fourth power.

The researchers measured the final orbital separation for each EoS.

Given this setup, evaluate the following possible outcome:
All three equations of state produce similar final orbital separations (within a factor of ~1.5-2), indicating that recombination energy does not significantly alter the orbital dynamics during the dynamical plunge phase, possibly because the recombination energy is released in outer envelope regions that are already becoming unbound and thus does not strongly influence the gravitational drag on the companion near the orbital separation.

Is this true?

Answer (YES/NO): NO